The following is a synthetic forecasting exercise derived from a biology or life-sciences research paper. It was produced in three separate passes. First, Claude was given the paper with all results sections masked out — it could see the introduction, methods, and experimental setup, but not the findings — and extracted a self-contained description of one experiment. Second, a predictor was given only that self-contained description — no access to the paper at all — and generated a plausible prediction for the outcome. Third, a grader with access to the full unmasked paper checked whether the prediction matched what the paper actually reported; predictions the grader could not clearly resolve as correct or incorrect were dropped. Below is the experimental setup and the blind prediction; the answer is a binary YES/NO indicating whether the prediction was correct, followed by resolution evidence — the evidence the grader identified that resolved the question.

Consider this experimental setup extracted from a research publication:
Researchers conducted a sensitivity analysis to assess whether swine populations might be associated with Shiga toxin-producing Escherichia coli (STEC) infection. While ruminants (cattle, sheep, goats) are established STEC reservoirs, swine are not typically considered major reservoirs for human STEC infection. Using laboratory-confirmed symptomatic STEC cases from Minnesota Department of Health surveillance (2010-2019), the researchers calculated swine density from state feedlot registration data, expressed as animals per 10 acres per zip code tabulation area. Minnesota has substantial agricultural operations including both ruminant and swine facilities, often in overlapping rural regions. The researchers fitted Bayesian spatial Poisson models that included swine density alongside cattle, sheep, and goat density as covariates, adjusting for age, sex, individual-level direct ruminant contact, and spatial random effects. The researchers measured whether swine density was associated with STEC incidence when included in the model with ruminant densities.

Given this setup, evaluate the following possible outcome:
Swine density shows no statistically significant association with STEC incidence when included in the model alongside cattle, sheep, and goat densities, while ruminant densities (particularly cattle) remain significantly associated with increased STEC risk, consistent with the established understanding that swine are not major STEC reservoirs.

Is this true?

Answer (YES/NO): YES